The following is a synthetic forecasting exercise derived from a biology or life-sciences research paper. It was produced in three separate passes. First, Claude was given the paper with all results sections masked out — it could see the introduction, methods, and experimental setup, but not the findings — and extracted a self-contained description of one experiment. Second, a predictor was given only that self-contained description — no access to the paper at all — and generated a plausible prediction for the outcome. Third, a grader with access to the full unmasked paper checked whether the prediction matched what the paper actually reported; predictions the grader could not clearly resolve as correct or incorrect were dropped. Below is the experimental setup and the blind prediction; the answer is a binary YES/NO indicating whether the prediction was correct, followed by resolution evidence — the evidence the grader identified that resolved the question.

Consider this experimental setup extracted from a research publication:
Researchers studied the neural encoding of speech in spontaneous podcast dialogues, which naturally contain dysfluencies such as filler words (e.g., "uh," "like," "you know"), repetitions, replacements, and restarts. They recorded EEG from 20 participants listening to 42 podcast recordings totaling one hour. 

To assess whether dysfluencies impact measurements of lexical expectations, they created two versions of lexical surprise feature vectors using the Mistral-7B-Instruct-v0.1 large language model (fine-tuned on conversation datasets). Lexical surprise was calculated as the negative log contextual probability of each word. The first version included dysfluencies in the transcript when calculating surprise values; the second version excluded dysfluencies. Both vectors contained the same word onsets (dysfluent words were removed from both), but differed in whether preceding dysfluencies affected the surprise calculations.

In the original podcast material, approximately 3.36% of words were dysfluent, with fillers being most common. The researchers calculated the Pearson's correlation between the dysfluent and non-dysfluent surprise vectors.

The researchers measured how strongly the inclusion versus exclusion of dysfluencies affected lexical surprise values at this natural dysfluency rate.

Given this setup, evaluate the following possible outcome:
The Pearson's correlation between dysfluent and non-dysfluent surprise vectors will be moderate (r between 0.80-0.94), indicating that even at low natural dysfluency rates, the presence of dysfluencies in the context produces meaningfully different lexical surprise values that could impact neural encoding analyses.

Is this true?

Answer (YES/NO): NO